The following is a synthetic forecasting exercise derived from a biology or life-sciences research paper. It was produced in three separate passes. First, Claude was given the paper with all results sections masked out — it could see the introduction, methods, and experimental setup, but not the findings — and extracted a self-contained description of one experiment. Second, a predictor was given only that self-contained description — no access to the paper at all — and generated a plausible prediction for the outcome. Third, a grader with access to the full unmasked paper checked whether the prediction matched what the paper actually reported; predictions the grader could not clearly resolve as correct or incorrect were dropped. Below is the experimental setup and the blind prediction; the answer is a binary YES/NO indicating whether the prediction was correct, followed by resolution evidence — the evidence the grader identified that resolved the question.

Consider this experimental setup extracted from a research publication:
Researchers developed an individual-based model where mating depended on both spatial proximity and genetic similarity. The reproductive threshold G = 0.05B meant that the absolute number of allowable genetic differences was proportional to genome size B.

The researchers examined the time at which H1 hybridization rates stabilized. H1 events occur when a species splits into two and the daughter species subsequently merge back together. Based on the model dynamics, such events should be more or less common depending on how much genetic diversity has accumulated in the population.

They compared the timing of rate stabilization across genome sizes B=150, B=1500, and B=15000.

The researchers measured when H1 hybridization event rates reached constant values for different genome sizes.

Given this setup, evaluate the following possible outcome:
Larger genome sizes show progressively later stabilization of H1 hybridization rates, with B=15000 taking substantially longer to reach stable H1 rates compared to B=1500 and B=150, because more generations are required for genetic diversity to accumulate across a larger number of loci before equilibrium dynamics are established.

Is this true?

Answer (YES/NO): NO